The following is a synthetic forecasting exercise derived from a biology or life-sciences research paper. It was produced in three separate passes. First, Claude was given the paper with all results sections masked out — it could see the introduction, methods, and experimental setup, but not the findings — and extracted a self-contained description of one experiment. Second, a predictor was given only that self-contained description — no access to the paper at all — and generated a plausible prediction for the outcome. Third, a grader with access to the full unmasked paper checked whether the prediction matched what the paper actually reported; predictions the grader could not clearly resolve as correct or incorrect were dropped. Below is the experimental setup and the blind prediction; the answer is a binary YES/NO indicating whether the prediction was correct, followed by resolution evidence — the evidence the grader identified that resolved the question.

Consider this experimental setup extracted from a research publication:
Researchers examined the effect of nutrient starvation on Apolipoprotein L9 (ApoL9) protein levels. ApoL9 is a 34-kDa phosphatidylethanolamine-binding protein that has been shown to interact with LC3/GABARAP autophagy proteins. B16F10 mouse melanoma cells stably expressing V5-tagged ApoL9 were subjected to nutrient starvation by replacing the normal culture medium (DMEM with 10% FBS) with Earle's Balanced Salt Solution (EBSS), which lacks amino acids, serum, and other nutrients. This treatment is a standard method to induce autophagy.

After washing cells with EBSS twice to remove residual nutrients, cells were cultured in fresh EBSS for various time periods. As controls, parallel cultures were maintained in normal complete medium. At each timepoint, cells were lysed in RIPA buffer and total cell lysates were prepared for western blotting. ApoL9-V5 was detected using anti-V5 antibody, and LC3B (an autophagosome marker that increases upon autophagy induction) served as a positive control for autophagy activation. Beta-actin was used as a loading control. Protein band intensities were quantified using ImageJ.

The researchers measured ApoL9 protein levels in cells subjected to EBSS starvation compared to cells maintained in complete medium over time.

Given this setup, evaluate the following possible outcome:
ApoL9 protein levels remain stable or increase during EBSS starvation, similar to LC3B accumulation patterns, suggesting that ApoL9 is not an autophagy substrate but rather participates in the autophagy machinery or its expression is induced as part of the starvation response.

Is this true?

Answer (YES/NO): NO